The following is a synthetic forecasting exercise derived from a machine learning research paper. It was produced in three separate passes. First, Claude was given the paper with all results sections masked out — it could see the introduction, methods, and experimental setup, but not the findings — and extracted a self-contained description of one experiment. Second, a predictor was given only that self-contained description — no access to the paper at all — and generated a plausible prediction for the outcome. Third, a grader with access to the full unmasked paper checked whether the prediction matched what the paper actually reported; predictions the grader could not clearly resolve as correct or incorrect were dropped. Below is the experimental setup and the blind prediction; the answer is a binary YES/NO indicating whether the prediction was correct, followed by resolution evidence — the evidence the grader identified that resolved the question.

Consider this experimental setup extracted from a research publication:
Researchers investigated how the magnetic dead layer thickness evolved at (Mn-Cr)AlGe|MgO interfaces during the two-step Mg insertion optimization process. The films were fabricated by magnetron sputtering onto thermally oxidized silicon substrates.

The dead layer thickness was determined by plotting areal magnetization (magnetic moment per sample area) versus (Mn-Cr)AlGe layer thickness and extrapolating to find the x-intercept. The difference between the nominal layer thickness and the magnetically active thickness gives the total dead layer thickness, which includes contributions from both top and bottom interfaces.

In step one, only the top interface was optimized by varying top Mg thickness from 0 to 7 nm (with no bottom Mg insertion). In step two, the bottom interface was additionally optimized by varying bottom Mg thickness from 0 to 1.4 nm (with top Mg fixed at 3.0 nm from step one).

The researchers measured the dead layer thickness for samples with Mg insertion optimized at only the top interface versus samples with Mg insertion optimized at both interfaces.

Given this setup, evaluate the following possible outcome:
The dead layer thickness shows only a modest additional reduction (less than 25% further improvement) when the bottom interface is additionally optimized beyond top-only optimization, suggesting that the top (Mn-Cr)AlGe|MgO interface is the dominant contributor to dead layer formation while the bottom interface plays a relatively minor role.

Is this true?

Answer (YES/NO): NO